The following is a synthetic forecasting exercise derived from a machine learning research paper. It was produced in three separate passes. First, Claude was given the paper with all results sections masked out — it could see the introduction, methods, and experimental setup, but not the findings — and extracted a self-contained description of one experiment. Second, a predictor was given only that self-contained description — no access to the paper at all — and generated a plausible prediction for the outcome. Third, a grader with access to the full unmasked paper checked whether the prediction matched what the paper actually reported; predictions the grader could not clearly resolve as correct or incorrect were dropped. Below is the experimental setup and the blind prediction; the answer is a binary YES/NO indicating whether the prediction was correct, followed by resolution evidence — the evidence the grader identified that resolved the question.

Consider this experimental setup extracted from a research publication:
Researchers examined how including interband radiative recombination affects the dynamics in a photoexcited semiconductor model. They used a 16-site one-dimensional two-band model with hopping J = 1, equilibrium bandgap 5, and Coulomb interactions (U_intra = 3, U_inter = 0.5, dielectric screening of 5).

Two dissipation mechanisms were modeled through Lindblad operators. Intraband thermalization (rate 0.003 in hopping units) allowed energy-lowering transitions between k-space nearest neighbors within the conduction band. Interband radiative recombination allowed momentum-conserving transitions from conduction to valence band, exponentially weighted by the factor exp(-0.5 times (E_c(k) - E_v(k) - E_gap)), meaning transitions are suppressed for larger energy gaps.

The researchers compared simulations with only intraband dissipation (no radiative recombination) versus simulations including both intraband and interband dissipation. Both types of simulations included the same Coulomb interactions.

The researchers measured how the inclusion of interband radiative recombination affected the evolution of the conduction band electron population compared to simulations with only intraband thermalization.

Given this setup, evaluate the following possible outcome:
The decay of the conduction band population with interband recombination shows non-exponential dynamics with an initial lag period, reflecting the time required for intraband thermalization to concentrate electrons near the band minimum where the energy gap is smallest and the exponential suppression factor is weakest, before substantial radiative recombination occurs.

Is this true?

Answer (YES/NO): YES